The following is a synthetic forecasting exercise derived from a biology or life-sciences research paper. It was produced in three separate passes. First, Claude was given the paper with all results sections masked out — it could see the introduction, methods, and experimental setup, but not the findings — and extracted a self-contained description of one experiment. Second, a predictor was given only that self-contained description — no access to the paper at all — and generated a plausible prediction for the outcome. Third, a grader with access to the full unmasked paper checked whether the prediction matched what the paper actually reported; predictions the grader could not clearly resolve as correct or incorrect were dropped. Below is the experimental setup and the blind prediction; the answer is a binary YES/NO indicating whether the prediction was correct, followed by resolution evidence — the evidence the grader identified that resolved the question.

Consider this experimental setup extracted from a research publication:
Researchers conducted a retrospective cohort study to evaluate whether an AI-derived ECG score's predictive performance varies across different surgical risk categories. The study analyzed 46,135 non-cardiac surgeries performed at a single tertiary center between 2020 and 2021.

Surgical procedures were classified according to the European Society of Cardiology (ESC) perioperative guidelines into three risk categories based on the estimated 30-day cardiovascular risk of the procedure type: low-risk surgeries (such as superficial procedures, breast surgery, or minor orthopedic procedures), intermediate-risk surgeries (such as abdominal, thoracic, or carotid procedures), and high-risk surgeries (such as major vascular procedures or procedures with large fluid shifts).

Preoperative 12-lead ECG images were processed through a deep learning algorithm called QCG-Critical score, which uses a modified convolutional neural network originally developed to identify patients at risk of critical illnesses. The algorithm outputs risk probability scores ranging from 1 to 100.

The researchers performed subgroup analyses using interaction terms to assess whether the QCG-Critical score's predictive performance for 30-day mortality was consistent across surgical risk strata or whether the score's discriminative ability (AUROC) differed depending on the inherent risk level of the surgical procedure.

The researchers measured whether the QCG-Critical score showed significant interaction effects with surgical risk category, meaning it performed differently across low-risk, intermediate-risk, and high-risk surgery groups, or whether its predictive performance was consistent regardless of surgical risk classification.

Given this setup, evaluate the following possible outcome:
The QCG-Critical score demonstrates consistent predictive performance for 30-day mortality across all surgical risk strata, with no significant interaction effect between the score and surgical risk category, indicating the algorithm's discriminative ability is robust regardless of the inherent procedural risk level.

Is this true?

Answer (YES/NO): NO